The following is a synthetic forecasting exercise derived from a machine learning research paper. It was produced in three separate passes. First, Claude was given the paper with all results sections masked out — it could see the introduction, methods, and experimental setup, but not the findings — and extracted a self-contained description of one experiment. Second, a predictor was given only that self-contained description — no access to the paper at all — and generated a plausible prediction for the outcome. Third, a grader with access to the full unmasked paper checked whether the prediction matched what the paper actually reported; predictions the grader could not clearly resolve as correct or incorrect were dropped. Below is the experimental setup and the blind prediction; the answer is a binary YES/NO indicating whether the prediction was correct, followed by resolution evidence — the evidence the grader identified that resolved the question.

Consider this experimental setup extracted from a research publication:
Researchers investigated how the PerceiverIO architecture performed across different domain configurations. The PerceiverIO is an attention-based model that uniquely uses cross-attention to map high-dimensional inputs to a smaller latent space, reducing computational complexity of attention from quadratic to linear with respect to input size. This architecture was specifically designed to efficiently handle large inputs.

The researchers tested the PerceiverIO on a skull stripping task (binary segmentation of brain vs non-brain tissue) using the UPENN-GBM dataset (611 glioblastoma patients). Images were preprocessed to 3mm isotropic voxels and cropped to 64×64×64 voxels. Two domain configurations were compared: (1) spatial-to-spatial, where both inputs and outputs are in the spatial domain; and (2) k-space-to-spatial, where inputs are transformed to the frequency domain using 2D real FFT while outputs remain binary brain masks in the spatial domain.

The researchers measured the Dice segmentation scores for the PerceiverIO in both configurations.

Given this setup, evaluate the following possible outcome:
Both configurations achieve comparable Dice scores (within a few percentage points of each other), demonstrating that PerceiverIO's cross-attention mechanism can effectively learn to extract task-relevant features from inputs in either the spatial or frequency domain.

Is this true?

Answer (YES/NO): YES